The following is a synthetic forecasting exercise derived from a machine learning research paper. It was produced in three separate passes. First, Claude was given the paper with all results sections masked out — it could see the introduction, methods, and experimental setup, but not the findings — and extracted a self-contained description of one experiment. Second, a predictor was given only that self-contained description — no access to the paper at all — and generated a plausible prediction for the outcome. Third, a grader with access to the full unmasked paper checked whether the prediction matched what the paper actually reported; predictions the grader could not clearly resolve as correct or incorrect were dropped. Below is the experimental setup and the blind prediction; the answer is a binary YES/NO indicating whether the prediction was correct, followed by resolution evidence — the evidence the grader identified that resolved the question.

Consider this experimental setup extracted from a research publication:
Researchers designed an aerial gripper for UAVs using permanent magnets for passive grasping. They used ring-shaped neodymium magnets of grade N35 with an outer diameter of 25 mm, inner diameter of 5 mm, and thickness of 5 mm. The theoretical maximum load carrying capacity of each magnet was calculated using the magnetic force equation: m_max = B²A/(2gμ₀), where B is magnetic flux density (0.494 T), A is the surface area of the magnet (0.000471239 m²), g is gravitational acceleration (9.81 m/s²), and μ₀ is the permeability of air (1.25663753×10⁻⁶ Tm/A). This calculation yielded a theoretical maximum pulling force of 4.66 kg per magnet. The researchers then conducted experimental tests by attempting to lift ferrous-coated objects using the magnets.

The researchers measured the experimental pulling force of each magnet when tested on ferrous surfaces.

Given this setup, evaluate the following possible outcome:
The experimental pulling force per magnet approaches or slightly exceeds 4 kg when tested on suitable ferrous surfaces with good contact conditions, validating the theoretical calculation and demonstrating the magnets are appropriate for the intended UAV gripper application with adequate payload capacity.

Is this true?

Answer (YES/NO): NO